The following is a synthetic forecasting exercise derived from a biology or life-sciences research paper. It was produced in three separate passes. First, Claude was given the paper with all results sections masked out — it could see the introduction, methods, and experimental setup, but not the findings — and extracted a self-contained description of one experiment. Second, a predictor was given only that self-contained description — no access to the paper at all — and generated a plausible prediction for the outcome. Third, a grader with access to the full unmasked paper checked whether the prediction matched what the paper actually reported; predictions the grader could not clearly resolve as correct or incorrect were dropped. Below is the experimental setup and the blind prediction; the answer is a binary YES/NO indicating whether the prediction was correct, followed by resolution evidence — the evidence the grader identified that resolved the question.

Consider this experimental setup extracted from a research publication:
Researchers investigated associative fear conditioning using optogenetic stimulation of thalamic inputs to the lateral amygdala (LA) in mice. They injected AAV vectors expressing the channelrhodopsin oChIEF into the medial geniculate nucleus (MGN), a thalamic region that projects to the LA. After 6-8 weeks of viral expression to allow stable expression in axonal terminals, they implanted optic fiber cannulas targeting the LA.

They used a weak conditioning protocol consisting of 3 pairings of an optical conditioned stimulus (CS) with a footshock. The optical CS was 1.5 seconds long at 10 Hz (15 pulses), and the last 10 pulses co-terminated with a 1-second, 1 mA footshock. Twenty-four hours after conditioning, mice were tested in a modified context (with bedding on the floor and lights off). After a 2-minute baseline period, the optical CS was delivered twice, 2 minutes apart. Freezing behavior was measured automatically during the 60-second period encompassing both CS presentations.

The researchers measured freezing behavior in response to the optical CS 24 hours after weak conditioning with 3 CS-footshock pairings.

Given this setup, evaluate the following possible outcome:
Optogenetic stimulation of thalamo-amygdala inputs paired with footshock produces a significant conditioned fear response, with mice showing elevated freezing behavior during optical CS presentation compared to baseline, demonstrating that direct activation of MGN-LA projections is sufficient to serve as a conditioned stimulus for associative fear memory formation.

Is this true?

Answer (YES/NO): NO